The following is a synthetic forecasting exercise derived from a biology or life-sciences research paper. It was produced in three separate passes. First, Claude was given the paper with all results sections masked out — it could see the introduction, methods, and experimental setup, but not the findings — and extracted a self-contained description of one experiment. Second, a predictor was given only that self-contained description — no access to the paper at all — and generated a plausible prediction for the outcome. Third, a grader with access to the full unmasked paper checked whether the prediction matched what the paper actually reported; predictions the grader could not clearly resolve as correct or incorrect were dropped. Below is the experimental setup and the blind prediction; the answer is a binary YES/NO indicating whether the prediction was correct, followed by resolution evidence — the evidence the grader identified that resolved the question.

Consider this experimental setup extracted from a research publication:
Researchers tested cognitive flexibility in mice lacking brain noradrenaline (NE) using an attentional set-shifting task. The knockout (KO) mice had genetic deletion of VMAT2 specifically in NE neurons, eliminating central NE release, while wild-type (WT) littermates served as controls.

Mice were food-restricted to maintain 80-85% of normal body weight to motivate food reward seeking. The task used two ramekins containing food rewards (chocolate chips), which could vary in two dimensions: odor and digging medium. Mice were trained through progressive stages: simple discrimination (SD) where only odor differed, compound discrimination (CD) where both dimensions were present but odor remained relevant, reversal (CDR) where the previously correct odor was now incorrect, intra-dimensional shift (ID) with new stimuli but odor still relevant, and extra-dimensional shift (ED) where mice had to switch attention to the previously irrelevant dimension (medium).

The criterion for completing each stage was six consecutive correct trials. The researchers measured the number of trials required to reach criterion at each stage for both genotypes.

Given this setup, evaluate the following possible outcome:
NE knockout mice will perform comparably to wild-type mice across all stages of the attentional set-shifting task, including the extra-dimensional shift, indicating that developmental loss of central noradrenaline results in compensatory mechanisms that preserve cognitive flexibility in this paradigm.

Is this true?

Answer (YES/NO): NO